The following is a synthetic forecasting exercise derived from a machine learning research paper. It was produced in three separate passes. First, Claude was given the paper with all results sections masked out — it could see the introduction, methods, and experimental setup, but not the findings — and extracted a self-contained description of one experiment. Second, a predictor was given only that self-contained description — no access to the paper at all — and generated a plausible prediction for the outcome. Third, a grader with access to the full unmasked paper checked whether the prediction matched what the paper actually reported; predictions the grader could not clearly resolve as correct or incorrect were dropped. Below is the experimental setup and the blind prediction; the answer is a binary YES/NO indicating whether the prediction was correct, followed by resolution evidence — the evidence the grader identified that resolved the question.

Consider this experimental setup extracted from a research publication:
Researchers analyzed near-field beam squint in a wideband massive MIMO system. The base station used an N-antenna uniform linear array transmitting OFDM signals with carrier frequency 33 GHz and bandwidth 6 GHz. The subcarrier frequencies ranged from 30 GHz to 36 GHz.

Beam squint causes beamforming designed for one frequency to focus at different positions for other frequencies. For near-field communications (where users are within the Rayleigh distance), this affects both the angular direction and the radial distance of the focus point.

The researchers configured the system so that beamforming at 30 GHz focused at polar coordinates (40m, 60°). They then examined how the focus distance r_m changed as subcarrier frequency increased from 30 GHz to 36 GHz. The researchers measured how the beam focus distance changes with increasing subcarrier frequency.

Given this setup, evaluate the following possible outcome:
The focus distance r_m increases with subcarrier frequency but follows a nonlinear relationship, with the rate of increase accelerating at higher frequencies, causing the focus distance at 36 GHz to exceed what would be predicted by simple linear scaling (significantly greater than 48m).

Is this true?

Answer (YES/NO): NO